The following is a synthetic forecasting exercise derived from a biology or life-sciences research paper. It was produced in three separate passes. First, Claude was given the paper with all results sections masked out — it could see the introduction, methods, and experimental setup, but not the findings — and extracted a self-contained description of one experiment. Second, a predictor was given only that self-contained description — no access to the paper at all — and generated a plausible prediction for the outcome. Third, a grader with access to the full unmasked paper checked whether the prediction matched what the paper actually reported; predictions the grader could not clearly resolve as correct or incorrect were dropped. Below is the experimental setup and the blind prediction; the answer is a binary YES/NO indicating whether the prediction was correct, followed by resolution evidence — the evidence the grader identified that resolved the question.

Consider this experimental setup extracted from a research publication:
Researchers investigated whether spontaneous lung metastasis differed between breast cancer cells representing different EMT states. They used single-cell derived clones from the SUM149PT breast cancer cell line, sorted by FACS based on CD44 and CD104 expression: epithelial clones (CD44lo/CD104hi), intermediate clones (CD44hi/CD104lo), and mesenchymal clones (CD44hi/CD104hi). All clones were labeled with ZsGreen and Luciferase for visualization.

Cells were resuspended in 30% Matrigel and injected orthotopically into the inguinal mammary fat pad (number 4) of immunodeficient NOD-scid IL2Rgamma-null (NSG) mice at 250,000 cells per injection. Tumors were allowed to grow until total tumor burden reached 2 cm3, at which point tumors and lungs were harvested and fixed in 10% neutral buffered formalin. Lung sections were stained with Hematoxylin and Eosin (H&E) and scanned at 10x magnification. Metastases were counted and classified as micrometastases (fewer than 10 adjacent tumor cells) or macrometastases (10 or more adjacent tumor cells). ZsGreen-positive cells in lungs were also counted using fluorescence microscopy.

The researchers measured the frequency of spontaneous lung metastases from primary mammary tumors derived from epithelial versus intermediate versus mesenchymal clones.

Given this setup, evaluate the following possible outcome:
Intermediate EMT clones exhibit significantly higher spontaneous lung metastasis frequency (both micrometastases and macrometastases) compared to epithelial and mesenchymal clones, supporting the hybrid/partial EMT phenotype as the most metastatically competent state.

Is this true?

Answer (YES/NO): NO